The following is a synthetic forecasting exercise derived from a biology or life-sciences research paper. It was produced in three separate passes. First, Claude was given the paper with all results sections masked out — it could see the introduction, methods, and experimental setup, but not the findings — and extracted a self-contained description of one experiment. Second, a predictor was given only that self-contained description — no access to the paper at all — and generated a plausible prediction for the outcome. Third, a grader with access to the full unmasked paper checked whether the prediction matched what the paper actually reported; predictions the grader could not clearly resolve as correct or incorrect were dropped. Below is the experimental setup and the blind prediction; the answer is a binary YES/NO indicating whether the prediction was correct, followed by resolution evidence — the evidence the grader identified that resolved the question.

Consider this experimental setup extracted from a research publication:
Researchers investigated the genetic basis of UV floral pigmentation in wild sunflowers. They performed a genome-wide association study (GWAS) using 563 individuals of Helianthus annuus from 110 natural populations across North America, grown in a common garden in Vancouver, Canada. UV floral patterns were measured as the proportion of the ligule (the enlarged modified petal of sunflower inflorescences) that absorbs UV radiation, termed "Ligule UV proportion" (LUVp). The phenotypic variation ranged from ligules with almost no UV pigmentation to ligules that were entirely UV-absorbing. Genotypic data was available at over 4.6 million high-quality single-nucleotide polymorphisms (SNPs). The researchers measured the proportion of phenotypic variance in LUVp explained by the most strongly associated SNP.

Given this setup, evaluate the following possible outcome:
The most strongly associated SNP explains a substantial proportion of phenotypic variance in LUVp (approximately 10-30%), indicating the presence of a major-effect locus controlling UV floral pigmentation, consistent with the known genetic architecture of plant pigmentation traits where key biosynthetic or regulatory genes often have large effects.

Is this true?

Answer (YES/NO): NO